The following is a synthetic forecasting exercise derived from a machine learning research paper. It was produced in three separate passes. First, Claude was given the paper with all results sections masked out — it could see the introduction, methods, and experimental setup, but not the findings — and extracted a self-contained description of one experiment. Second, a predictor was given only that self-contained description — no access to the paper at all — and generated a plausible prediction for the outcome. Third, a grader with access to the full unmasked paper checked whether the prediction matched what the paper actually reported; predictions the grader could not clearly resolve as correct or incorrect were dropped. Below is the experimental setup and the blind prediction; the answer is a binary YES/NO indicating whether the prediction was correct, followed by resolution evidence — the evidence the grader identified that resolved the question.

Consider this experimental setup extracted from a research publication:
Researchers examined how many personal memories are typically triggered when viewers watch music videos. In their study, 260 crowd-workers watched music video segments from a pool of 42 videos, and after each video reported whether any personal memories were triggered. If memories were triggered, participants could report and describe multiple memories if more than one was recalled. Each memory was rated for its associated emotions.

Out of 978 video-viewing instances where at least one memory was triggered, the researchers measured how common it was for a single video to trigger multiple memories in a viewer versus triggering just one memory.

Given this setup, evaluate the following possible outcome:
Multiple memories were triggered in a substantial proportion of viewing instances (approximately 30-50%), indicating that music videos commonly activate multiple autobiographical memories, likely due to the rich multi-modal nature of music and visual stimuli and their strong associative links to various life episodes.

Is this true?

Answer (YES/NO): NO